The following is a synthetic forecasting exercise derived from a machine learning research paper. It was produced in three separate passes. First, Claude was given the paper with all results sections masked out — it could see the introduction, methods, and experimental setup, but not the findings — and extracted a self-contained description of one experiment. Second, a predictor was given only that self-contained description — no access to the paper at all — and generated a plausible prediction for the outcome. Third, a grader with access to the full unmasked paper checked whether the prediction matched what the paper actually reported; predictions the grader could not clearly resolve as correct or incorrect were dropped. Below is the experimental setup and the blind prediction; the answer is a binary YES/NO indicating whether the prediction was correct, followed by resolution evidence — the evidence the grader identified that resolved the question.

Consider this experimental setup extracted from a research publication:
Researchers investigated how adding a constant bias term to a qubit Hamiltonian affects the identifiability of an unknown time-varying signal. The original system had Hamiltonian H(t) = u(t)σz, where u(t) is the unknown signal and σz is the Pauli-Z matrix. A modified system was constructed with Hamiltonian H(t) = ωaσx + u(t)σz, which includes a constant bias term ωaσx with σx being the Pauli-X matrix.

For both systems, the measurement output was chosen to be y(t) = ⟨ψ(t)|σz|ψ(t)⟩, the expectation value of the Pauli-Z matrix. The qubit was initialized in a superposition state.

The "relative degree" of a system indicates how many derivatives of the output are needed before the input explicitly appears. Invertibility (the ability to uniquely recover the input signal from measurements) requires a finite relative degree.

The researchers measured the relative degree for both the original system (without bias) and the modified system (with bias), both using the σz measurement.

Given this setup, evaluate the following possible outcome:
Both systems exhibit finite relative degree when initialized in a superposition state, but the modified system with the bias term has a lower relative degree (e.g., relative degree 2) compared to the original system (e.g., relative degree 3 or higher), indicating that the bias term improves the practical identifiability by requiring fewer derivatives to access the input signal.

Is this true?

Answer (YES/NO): NO